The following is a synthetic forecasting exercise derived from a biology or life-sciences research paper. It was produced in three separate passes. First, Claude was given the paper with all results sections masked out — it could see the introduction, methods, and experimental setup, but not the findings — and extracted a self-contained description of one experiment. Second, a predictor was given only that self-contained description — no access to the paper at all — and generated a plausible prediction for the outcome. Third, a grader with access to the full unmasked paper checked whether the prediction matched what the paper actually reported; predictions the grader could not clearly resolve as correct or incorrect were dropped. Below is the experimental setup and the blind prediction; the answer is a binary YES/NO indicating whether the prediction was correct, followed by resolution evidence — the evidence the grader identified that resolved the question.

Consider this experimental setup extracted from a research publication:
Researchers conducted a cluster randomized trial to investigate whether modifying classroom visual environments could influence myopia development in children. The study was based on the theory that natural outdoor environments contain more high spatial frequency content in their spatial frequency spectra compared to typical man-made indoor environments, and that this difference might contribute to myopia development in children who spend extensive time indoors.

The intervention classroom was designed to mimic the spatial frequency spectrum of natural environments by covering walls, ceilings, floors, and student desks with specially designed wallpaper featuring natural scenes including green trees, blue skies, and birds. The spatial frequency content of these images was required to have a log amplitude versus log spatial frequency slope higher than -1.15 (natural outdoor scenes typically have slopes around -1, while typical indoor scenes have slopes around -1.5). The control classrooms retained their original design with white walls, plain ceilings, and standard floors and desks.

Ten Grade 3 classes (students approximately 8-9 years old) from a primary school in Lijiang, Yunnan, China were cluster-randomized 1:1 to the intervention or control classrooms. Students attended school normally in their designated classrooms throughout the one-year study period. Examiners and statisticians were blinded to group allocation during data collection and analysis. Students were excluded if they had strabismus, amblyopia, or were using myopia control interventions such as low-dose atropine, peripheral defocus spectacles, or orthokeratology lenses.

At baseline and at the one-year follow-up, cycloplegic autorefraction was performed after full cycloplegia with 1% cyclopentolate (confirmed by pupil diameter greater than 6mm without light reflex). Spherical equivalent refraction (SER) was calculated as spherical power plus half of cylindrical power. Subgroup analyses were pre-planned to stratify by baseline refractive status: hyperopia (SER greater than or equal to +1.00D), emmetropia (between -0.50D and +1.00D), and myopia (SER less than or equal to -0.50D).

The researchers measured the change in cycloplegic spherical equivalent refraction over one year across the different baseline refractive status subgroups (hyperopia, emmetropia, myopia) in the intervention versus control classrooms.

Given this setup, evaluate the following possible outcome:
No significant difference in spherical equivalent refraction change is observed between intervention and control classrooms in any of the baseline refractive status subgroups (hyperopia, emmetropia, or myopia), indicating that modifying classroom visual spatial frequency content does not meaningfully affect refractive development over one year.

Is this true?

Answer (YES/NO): NO